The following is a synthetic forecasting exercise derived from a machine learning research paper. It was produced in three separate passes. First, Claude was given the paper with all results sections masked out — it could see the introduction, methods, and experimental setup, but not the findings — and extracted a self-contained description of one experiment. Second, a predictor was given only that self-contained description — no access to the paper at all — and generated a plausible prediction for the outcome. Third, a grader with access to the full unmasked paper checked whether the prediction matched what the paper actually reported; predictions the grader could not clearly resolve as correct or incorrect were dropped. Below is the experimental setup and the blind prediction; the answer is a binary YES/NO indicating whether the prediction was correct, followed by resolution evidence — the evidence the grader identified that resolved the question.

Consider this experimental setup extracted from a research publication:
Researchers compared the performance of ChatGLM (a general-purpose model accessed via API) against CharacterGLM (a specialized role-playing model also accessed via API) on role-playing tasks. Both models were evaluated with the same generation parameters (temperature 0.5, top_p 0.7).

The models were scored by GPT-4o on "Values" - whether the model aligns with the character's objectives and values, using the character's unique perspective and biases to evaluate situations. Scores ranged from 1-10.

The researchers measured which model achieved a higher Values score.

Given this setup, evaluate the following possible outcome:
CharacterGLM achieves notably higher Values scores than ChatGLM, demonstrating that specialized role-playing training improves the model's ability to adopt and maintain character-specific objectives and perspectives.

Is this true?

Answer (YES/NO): NO